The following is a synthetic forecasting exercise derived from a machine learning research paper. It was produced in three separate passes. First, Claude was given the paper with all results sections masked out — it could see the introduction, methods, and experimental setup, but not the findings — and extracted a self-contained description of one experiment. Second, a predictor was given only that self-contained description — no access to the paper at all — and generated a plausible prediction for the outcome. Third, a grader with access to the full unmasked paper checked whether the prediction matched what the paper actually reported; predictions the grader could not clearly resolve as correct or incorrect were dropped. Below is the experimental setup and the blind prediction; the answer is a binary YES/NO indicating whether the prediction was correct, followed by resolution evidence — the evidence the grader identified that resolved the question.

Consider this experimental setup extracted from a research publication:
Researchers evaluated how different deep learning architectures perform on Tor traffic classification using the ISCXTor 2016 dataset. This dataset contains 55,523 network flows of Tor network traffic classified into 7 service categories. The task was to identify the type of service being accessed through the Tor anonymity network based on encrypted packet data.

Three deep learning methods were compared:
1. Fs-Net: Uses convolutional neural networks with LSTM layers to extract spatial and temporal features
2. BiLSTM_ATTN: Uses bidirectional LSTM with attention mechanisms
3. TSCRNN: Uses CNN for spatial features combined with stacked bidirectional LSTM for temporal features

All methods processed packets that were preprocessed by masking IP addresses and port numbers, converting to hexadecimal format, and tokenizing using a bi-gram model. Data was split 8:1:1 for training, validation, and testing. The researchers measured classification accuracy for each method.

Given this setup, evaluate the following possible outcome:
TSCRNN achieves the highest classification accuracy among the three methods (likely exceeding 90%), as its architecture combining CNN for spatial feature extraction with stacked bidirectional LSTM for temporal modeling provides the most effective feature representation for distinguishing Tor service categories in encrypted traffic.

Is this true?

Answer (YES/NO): NO